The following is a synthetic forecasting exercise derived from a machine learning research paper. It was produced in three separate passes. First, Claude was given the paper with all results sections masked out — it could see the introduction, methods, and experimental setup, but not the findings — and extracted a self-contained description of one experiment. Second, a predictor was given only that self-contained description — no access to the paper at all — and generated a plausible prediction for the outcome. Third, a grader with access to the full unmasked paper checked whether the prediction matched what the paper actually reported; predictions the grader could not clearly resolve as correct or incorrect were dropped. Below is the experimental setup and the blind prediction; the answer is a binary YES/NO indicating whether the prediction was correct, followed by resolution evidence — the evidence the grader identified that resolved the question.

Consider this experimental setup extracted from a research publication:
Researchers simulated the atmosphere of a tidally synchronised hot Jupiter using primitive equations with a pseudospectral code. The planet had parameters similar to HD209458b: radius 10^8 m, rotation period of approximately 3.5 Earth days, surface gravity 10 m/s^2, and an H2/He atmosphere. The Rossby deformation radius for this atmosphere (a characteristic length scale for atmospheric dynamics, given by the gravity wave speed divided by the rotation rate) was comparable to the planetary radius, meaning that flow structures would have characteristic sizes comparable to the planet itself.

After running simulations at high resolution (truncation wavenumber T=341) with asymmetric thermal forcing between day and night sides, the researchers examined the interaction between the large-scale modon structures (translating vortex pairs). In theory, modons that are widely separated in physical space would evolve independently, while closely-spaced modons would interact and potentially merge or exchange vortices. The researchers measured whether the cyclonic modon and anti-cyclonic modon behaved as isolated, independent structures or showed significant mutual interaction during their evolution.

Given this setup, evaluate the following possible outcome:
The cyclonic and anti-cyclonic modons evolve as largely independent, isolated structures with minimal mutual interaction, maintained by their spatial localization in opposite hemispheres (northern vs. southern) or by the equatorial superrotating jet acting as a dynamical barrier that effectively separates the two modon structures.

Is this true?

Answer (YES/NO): NO